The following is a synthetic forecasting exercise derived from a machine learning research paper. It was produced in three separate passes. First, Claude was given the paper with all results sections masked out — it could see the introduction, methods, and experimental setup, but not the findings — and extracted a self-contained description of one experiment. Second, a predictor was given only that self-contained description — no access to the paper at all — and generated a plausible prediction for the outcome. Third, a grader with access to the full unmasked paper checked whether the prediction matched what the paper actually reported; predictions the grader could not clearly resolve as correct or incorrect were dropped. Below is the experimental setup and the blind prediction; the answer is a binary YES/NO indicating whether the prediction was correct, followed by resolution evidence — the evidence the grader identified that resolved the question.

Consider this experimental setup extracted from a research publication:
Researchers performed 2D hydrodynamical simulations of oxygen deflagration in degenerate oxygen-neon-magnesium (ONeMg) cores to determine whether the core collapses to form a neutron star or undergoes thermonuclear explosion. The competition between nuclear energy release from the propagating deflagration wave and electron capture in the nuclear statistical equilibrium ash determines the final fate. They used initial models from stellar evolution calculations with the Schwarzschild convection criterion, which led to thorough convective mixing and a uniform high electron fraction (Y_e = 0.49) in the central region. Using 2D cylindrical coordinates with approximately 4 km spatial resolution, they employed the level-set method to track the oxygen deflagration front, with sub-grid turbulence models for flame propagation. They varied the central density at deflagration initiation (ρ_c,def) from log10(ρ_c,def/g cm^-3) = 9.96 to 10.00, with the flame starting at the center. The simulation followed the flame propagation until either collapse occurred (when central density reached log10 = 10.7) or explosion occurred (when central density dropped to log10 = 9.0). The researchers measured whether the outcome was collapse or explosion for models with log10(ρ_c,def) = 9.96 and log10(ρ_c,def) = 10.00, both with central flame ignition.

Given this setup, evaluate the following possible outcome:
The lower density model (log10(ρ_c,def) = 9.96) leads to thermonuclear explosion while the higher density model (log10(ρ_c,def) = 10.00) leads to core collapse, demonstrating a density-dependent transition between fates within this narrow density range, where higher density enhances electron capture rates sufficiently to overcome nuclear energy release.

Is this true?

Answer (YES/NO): NO